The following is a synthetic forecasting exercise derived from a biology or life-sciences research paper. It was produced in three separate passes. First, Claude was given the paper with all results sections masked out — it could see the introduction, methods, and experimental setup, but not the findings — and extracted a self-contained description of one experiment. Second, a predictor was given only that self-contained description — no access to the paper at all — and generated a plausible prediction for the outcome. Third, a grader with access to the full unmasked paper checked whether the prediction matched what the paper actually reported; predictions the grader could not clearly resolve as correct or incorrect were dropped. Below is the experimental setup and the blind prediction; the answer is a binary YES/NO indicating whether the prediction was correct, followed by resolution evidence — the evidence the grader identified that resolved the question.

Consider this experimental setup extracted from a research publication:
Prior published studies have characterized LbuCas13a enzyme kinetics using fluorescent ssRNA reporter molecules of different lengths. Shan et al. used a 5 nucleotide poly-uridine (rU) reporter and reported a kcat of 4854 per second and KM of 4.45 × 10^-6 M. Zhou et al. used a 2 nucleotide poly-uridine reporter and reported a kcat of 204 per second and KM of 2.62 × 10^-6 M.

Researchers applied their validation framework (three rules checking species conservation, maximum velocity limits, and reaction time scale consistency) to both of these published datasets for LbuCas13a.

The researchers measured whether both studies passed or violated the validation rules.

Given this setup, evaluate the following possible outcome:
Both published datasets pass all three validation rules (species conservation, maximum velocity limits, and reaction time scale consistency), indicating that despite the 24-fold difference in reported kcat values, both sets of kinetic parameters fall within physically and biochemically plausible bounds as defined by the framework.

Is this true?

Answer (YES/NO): NO